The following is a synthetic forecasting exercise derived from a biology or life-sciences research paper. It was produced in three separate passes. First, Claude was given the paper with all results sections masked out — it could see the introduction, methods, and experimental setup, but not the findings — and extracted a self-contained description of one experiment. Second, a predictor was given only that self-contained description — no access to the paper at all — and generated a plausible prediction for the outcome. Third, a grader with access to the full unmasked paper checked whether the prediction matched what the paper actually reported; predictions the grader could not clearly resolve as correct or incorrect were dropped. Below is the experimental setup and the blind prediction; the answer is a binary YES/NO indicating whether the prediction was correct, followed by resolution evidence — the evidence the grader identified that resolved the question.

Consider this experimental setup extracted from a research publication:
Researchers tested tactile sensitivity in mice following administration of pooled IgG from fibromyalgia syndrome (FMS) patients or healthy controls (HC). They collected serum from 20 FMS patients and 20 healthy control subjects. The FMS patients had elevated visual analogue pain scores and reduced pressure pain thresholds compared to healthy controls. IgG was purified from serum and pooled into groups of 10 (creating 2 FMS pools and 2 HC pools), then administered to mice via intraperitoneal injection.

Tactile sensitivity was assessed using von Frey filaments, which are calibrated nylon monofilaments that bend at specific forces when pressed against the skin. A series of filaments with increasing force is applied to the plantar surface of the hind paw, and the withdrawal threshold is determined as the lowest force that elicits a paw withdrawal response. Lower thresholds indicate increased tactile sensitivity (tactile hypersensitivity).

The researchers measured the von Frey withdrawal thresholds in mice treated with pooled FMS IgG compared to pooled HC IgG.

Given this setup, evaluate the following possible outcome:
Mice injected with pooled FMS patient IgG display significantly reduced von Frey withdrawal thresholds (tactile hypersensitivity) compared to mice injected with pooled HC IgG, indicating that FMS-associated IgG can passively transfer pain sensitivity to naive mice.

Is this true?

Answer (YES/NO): YES